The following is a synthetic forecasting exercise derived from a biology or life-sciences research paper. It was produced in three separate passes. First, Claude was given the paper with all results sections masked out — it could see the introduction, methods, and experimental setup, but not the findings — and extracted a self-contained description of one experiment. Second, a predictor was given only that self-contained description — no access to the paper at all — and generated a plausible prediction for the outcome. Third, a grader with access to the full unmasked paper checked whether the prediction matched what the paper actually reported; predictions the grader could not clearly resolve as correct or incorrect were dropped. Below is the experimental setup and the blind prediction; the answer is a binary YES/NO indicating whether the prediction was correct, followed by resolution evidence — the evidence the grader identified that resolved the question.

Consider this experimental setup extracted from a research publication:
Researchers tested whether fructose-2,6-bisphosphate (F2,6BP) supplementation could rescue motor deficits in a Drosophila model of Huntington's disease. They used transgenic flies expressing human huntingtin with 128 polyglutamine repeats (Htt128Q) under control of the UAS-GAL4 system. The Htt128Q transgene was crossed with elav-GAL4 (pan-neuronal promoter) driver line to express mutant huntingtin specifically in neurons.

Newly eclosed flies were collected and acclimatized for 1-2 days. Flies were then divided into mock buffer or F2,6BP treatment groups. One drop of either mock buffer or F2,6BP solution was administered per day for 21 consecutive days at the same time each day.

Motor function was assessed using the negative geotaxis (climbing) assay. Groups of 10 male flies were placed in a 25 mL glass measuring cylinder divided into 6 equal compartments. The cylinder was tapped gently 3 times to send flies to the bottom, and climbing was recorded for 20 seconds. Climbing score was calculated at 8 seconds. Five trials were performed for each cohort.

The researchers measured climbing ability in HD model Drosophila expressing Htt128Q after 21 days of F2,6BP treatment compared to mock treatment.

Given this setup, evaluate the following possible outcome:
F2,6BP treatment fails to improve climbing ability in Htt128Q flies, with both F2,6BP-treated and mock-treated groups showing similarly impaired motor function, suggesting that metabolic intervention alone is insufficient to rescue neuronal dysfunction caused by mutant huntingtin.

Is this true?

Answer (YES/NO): NO